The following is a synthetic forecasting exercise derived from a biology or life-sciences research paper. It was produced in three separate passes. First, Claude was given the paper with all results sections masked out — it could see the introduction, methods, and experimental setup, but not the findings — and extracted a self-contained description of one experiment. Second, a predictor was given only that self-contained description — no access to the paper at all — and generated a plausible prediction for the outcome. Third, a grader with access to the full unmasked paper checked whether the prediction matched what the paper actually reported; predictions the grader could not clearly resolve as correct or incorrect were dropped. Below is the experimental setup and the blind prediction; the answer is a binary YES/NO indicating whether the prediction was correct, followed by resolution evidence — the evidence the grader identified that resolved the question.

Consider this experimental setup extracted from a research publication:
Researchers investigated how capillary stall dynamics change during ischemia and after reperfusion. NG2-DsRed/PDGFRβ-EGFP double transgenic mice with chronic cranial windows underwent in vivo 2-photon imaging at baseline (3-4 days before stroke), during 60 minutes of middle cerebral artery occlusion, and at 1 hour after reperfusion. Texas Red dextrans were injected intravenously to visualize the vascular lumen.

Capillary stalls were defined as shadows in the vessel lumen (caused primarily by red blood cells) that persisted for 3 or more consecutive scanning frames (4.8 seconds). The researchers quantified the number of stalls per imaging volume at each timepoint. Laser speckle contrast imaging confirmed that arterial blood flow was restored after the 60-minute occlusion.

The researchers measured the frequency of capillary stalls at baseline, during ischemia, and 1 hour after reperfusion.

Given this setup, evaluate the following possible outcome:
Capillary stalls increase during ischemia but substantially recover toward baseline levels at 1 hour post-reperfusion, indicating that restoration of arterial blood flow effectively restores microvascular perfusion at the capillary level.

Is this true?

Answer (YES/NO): NO